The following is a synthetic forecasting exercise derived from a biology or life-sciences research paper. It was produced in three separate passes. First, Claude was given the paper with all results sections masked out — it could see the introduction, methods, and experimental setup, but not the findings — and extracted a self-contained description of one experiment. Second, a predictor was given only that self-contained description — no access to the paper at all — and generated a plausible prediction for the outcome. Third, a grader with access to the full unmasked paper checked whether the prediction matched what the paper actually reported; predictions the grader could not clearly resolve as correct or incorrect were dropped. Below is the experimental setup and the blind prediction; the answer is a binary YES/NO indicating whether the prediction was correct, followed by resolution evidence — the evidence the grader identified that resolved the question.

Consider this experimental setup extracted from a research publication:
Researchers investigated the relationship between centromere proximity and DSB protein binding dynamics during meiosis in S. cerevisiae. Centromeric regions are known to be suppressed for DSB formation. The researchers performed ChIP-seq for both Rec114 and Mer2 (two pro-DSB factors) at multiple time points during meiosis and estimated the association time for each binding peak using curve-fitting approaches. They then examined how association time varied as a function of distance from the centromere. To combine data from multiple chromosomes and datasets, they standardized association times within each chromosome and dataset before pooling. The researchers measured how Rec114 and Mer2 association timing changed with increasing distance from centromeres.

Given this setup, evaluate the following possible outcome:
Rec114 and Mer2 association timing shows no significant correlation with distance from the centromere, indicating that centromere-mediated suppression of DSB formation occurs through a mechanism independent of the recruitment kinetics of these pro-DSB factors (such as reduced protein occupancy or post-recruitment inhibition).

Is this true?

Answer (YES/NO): NO